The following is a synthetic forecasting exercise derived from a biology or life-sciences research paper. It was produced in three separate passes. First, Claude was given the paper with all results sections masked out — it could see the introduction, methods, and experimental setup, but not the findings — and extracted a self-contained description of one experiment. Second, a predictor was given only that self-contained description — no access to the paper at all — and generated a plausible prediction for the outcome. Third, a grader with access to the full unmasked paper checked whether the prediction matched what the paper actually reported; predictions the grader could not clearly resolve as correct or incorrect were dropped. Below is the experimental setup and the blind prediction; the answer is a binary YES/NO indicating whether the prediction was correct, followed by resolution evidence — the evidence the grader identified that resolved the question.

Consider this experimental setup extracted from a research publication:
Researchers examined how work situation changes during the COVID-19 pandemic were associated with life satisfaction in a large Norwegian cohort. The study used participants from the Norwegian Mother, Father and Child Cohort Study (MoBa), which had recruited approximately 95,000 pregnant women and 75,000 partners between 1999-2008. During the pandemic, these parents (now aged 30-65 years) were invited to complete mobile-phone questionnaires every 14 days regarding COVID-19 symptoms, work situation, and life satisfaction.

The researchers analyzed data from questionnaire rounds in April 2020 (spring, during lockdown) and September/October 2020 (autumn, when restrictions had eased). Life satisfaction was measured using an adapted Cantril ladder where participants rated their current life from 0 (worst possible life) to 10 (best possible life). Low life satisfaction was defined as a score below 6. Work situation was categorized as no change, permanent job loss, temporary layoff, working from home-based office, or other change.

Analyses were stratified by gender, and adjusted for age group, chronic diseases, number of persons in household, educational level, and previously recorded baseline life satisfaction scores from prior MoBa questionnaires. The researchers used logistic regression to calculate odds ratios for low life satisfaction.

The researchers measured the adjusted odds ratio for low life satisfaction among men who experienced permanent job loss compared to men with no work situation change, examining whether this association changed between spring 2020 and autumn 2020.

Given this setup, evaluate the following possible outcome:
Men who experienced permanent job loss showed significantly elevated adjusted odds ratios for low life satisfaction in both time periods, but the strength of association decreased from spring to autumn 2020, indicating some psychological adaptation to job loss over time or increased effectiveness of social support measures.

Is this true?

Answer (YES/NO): NO